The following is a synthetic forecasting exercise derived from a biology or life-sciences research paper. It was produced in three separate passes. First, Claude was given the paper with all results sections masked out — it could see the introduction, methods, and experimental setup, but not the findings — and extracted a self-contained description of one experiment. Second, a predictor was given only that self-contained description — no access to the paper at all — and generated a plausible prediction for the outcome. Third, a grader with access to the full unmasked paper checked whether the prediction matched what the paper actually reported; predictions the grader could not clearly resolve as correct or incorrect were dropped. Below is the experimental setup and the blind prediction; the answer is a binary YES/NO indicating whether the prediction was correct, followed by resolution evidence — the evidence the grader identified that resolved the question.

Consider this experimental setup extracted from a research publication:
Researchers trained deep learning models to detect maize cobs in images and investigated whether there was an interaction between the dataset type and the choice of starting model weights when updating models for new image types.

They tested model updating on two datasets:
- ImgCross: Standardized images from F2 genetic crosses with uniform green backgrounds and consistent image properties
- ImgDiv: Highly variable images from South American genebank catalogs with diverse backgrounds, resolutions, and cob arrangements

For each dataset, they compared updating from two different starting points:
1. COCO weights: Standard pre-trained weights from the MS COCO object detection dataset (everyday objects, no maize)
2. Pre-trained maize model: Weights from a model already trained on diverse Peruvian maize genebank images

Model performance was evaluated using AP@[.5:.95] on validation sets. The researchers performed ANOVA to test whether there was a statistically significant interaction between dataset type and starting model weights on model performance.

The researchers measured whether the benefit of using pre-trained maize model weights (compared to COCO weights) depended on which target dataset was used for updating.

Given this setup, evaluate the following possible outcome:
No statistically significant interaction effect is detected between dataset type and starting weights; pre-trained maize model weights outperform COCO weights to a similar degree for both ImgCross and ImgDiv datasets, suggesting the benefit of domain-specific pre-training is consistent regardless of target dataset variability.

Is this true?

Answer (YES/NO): NO